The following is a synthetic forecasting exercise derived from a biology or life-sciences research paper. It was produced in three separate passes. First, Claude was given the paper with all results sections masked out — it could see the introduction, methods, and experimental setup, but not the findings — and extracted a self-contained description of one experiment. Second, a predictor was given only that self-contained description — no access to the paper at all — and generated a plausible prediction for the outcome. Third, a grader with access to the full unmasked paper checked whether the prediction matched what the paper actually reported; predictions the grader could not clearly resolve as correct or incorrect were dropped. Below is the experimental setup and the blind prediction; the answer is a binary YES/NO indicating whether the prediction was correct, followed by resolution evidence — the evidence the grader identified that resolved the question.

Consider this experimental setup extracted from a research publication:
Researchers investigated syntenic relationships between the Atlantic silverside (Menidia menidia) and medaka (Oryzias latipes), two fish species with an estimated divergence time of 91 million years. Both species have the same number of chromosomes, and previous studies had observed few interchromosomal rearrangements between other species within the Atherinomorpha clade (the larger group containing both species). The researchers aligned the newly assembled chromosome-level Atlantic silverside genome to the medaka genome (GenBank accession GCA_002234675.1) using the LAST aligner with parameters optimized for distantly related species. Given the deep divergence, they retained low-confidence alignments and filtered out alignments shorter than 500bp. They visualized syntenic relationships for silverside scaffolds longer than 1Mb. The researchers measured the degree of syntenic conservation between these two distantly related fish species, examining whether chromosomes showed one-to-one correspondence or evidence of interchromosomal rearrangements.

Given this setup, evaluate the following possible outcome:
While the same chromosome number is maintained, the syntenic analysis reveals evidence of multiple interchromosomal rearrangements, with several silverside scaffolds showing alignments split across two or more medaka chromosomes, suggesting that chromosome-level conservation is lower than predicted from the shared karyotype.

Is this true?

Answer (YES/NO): NO